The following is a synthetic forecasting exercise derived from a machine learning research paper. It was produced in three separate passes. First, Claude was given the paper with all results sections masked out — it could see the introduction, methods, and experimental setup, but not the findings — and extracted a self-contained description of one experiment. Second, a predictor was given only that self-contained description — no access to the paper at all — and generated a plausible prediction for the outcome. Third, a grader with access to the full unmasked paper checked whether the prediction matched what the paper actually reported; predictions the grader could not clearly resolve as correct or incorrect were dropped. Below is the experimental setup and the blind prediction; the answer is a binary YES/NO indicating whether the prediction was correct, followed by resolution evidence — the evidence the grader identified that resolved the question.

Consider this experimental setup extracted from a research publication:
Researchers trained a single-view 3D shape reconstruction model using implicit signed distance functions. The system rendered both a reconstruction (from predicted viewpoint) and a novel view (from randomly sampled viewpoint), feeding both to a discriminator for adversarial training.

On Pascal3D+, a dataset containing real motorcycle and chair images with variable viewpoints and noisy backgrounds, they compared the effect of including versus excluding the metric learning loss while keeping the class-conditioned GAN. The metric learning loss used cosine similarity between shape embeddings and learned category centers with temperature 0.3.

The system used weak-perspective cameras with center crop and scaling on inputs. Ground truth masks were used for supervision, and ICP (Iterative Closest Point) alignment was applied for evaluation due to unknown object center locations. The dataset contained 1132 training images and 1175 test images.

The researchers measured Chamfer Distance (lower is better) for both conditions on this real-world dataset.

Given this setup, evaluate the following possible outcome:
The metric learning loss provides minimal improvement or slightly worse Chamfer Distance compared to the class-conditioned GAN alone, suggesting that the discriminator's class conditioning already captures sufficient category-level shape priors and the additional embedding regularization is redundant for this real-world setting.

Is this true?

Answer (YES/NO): NO